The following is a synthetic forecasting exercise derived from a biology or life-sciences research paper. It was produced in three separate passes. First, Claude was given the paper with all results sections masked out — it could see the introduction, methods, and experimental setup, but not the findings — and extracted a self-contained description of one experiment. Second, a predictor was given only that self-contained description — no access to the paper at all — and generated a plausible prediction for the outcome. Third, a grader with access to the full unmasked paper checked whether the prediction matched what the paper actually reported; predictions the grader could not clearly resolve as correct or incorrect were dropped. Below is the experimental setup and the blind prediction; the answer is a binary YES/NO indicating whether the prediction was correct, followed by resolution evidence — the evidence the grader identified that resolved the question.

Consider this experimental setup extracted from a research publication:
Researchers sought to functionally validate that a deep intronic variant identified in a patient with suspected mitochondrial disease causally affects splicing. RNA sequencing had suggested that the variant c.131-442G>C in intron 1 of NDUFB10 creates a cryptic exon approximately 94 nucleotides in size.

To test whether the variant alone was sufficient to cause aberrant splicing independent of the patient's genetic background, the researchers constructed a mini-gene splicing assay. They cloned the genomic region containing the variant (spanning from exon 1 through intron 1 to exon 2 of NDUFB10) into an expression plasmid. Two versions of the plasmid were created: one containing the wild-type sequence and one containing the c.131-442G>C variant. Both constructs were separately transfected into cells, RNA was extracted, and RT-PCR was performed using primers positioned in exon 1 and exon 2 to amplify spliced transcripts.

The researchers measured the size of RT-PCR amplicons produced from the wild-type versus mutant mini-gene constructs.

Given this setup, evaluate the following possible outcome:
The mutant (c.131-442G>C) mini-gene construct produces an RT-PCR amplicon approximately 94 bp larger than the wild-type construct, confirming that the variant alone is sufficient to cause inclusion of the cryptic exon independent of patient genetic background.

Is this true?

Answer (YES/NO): YES